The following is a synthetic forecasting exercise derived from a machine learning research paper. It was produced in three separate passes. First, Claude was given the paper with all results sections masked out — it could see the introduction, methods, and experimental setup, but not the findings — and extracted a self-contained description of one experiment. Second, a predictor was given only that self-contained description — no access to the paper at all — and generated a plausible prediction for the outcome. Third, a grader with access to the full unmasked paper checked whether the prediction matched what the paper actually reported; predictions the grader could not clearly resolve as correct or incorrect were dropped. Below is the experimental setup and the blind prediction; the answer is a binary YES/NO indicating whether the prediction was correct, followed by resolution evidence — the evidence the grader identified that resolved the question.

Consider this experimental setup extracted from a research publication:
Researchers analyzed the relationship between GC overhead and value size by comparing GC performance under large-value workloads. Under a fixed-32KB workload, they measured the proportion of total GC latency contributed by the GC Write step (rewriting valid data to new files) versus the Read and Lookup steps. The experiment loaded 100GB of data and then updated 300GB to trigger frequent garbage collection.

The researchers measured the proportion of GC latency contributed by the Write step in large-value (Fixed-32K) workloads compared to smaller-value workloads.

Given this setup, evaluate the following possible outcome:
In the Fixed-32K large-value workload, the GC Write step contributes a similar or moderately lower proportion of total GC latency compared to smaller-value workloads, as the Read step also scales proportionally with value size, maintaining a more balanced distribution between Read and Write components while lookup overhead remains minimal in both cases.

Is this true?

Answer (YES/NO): NO